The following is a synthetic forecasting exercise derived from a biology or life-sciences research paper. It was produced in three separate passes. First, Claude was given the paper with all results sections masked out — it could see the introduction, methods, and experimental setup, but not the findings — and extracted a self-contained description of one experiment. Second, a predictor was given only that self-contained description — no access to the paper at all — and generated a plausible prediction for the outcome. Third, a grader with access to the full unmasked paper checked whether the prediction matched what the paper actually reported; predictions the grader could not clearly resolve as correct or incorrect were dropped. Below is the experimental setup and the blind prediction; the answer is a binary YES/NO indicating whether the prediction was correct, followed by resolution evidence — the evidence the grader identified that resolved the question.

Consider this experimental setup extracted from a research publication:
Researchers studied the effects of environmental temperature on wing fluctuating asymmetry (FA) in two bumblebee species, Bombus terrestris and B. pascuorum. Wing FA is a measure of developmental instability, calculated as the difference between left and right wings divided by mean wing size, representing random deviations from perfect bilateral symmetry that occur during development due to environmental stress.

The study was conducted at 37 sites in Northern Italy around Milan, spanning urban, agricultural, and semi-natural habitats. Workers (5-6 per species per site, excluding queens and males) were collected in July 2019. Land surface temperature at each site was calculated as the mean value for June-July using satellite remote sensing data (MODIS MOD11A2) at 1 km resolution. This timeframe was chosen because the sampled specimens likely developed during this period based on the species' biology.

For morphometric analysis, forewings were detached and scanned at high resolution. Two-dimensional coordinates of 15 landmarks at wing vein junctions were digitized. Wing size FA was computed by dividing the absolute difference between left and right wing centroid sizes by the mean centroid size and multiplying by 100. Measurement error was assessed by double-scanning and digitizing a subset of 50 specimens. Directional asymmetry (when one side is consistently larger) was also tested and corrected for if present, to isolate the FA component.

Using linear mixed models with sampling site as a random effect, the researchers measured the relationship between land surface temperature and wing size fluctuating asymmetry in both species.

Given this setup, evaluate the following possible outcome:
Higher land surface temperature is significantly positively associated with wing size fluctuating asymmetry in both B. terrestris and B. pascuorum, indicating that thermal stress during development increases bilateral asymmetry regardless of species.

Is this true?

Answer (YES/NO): NO